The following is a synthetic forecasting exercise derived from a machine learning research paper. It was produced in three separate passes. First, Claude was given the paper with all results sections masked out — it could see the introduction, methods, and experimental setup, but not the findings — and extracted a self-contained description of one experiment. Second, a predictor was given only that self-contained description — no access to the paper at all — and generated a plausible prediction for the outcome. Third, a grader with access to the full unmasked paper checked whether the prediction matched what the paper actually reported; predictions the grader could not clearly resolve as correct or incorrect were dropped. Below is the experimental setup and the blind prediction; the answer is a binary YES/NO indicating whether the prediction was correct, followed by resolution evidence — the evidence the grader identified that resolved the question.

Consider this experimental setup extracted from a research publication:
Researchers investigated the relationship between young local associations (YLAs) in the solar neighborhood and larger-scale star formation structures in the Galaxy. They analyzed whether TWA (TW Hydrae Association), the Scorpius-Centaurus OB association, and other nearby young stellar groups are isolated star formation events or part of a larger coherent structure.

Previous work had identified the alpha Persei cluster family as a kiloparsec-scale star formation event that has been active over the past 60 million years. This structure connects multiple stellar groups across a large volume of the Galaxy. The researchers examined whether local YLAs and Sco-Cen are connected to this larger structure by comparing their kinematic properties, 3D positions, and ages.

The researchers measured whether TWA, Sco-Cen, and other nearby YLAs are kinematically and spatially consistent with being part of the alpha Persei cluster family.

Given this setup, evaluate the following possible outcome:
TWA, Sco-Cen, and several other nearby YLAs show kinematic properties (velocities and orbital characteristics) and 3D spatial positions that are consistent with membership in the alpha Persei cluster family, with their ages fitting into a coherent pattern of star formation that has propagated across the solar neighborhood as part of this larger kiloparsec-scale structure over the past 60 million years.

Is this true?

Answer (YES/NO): YES